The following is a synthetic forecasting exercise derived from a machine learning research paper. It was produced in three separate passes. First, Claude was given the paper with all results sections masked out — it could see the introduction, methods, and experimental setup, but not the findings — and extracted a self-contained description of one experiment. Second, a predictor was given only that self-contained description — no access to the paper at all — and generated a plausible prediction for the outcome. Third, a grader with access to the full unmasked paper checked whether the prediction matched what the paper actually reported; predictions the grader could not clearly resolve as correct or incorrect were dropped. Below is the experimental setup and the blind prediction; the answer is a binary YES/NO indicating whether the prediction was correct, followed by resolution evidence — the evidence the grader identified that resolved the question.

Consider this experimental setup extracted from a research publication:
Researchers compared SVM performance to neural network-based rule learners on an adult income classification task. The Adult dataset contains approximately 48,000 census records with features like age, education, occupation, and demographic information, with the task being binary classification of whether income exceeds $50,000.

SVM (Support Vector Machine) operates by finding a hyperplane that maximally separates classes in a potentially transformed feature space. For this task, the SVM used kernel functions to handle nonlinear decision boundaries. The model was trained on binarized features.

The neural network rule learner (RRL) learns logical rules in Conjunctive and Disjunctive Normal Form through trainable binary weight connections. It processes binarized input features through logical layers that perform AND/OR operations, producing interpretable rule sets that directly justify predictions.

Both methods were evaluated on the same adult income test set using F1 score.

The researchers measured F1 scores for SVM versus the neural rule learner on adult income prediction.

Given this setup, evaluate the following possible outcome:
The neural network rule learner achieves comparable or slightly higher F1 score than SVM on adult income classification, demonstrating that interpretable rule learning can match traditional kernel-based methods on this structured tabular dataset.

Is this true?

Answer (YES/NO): NO